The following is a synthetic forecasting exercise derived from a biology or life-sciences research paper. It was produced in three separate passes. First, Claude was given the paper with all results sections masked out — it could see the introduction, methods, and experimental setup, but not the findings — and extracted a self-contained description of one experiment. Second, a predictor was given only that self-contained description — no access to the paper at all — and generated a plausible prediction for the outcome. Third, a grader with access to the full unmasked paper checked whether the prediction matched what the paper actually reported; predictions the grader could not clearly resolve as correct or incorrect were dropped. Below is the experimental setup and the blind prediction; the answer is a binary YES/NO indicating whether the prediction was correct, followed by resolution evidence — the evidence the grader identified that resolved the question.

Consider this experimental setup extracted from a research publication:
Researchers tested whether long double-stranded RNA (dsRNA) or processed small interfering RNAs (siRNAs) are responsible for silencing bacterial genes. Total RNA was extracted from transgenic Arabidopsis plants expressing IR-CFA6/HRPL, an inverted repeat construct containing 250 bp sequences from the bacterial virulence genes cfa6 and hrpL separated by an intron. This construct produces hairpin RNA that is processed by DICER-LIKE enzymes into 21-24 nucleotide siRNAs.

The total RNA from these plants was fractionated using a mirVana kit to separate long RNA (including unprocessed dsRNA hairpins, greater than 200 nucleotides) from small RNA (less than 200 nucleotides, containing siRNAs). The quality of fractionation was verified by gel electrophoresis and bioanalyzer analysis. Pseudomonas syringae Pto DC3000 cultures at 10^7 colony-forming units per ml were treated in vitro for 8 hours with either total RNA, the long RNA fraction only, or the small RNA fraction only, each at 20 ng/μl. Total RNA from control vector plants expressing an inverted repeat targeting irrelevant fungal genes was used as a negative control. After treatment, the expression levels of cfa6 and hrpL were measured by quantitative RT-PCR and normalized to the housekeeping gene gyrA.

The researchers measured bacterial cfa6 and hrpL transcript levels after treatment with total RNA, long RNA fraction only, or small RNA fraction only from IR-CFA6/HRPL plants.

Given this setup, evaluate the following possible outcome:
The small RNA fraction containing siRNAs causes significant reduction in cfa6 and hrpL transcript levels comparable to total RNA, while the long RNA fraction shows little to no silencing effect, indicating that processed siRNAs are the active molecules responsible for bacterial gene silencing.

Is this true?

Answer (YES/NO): YES